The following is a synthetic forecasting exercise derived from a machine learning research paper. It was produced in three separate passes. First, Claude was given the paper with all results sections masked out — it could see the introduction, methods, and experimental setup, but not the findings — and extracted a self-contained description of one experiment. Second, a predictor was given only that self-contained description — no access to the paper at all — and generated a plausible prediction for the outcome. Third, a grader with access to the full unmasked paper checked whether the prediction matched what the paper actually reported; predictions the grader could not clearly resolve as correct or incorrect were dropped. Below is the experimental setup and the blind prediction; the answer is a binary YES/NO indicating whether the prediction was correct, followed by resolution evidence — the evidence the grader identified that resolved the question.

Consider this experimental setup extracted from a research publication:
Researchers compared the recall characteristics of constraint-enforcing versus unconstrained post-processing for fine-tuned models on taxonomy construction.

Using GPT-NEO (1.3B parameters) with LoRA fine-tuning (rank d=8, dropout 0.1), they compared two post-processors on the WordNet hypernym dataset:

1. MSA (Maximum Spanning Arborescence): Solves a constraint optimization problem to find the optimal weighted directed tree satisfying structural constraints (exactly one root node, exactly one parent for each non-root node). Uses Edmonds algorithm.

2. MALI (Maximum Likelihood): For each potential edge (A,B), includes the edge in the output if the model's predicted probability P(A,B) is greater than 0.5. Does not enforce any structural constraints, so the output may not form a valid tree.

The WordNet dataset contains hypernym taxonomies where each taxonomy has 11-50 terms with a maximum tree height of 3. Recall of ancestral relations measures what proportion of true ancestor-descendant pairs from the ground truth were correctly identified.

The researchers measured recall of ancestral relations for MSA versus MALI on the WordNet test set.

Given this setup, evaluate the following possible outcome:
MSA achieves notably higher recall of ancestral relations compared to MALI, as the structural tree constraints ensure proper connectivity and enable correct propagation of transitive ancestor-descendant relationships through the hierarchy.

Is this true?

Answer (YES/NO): YES